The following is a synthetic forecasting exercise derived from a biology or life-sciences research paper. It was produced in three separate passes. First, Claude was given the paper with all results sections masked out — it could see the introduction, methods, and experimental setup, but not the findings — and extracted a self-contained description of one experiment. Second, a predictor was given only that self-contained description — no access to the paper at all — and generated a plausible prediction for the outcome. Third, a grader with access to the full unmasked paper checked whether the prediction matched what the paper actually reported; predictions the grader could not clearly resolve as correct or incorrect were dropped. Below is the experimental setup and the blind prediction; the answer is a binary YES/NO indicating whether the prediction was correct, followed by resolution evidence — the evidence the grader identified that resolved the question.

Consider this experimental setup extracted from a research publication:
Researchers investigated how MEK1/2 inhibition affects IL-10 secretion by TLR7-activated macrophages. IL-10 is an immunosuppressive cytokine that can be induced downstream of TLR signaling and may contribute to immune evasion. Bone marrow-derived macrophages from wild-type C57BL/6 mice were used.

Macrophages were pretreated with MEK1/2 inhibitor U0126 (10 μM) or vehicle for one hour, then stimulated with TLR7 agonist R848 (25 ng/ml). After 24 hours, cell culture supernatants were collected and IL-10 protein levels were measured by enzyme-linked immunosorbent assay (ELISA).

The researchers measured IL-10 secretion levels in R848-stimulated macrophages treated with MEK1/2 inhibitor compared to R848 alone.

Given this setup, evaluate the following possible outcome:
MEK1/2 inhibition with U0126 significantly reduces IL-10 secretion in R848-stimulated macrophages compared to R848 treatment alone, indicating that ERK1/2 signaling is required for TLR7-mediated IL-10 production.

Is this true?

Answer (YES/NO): YES